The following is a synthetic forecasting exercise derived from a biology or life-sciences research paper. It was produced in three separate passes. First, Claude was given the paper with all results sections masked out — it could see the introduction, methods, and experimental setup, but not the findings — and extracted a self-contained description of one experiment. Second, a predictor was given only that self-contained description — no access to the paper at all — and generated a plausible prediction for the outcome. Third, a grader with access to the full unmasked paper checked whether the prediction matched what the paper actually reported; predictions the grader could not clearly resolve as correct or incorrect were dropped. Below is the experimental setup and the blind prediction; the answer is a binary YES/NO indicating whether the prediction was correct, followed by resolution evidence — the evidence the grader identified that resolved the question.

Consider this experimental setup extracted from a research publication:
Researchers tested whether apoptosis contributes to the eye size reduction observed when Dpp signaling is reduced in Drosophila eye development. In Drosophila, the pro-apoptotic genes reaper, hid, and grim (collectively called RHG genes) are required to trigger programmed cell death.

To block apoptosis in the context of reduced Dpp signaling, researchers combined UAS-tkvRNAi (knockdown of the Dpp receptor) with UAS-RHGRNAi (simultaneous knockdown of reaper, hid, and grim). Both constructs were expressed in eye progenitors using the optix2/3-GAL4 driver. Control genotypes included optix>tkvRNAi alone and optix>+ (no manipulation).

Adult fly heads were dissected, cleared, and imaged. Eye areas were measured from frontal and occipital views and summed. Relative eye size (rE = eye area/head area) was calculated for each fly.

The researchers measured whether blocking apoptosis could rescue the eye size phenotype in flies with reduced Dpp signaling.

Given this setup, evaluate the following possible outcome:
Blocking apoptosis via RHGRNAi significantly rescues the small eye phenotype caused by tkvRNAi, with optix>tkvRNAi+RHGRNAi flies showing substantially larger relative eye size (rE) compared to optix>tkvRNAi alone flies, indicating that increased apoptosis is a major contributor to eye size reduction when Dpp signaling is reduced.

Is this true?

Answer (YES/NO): YES